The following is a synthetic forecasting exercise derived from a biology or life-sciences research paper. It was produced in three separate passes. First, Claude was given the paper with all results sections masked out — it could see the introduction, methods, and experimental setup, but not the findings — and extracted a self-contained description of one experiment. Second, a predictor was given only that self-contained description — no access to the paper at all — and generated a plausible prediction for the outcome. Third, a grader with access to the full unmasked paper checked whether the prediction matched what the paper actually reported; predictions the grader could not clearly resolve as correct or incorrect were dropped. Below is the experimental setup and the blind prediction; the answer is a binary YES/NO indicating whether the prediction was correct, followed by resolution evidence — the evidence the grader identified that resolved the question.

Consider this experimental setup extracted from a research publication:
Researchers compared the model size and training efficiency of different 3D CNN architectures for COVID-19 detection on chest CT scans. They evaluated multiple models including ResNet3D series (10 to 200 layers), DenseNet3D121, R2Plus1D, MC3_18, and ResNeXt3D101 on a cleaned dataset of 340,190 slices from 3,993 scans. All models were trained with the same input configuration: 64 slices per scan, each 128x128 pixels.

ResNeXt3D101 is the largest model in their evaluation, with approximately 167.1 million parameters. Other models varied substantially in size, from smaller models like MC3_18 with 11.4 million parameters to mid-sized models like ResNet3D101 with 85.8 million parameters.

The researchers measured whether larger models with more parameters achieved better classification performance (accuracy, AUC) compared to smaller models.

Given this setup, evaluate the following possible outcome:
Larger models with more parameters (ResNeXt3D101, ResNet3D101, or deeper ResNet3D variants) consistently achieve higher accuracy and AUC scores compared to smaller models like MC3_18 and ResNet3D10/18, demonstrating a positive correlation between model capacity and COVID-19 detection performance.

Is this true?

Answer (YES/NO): NO